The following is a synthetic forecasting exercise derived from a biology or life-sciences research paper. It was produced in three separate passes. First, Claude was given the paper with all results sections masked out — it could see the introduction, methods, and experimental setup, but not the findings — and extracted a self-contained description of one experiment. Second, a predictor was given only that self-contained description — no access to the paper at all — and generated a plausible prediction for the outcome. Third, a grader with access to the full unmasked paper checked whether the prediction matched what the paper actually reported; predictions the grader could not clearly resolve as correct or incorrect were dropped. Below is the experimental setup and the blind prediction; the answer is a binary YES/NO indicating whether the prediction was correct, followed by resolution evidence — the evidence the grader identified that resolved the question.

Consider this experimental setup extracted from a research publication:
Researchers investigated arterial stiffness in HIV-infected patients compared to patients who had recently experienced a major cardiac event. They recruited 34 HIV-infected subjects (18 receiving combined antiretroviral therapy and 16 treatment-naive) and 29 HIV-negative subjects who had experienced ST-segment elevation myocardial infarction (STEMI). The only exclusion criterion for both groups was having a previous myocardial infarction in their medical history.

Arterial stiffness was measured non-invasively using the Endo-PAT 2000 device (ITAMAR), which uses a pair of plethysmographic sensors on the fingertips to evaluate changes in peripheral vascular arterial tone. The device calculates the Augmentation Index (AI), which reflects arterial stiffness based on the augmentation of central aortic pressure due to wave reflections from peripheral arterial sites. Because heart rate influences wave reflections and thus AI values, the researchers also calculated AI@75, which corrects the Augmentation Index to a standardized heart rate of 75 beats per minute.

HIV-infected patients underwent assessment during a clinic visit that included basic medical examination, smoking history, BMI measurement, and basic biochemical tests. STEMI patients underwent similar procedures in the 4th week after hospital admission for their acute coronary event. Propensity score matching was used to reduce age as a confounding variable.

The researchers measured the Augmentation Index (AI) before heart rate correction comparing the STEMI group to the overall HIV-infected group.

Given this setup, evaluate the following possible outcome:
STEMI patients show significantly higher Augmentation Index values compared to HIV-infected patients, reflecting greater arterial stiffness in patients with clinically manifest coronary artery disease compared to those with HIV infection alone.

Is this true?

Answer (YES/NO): YES